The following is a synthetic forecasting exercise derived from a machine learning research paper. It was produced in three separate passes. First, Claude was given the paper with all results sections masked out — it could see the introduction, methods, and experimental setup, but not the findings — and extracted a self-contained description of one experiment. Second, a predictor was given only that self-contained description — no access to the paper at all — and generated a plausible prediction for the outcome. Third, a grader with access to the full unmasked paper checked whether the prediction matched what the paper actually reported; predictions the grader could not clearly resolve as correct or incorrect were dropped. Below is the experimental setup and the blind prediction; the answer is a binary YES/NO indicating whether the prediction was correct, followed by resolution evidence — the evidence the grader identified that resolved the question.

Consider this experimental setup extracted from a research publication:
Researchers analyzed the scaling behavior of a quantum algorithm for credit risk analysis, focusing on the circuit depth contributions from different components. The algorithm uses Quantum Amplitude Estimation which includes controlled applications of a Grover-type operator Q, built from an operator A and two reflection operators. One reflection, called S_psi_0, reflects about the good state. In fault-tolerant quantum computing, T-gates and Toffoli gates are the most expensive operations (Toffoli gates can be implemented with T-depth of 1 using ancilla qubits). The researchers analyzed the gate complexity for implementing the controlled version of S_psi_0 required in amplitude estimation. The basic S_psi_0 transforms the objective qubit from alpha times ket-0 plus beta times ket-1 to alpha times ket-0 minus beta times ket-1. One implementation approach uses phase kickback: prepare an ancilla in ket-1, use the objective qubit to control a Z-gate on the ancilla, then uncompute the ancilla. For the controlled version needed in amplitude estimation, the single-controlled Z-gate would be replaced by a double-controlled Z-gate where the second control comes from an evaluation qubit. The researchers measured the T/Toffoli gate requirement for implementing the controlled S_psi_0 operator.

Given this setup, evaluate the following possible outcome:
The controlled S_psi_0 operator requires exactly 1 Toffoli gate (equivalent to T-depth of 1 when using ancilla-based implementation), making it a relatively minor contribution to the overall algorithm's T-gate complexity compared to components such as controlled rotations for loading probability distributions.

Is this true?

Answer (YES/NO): YES